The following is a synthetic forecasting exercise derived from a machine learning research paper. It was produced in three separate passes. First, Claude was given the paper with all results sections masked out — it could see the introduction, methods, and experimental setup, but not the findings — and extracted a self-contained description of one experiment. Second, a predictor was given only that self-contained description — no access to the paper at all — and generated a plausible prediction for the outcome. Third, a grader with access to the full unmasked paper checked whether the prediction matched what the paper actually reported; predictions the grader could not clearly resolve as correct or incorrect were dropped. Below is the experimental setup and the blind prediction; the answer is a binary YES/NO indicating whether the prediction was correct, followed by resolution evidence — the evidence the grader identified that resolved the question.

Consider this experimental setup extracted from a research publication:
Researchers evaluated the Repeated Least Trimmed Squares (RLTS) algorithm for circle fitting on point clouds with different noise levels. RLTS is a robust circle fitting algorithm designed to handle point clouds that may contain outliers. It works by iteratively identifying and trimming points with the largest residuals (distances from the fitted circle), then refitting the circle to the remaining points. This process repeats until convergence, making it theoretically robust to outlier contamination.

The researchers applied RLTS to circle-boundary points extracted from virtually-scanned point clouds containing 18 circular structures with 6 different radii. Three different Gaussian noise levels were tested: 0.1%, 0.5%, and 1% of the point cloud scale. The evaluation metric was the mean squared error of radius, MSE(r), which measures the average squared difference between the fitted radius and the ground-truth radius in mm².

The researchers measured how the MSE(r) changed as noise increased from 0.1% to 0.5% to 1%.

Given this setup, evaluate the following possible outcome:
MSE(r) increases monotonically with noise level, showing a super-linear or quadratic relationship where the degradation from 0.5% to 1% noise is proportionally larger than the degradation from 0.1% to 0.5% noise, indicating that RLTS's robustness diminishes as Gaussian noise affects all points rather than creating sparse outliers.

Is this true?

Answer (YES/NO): NO